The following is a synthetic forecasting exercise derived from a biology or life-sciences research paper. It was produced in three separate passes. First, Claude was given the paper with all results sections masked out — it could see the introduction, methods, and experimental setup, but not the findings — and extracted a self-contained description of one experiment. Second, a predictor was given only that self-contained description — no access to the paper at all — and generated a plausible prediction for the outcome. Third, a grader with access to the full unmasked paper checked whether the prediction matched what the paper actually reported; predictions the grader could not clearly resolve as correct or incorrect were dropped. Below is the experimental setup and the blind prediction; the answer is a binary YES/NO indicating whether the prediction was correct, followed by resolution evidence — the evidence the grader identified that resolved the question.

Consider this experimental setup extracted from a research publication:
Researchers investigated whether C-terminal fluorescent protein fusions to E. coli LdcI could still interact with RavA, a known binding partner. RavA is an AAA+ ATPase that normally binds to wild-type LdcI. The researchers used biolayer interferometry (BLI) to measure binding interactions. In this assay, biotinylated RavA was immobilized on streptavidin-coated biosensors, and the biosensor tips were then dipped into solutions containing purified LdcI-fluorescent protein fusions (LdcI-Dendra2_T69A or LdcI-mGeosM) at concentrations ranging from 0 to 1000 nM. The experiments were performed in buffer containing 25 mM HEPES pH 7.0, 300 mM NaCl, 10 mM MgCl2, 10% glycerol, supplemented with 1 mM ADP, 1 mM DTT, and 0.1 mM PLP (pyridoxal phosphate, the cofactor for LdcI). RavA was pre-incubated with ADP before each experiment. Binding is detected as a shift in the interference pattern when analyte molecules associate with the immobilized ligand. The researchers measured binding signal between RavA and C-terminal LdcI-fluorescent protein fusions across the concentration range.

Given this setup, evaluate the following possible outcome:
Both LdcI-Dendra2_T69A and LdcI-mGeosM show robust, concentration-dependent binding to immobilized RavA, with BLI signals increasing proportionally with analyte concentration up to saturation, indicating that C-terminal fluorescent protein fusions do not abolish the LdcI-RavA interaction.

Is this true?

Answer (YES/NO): NO